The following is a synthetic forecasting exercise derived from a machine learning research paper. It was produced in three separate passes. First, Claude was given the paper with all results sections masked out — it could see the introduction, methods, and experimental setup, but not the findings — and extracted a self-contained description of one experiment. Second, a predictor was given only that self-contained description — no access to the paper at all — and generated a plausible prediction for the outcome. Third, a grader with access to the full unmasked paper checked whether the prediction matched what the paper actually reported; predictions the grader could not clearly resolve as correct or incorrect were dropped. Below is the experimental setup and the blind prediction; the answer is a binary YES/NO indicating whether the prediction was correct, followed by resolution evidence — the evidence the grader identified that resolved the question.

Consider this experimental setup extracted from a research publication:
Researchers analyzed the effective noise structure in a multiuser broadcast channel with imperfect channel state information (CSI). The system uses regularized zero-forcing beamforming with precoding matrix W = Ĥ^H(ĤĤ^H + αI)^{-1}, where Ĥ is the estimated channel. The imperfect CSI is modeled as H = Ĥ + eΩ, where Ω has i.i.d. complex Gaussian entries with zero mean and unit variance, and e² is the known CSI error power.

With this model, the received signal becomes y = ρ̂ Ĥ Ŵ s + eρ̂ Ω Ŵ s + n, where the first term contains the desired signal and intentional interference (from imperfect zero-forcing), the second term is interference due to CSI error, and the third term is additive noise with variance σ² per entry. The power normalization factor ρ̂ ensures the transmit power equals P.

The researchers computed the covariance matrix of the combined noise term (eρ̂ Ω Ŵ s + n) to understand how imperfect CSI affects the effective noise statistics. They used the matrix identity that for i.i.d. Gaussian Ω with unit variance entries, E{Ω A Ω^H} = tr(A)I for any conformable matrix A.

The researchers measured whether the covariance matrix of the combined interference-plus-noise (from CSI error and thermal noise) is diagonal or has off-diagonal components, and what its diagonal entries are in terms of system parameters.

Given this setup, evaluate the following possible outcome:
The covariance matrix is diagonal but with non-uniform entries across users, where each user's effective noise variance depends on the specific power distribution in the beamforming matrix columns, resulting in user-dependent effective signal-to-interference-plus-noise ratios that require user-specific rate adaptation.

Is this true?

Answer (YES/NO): NO